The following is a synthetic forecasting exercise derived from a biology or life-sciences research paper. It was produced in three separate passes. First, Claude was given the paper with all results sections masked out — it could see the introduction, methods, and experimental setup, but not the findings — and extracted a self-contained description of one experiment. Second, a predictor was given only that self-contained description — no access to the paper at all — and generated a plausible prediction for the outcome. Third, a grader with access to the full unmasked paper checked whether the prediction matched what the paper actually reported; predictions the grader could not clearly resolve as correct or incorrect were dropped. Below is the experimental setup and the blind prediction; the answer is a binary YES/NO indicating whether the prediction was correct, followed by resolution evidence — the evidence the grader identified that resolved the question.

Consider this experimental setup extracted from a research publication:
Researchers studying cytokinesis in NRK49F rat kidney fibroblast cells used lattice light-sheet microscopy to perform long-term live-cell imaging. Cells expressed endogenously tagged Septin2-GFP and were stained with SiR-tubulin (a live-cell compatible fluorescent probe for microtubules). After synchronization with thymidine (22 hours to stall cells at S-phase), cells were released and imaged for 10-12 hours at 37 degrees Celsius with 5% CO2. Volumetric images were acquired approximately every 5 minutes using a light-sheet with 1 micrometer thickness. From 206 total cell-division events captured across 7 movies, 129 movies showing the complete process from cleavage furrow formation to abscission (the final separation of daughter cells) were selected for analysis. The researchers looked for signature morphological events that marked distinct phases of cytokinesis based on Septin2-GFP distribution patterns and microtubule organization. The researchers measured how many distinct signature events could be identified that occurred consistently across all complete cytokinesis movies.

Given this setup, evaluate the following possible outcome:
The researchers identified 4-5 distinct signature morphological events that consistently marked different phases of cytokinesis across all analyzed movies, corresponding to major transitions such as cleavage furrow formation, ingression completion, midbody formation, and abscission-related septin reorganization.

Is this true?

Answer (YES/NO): YES